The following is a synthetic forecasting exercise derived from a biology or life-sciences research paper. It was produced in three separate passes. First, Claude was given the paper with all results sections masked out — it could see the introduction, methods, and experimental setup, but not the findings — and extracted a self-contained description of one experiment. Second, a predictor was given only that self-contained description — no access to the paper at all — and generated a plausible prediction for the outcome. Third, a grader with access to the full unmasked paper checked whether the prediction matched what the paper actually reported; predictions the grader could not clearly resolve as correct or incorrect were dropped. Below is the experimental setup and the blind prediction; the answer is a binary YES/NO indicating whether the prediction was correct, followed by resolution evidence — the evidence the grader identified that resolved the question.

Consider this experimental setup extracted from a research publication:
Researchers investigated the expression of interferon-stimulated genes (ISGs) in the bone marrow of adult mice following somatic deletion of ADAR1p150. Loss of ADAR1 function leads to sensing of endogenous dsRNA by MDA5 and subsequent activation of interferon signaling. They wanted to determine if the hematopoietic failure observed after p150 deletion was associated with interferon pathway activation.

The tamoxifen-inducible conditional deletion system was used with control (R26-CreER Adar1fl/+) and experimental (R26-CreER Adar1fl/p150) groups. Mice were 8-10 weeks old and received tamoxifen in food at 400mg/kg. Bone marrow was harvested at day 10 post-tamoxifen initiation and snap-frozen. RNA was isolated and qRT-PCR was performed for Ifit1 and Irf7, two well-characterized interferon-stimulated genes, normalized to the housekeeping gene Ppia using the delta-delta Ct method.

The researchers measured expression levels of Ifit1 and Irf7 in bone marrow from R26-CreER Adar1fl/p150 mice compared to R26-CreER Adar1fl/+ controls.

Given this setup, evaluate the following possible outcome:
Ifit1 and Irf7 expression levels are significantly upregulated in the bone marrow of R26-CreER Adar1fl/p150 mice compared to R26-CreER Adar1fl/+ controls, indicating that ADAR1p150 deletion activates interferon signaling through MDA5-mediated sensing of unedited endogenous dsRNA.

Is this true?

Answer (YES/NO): YES